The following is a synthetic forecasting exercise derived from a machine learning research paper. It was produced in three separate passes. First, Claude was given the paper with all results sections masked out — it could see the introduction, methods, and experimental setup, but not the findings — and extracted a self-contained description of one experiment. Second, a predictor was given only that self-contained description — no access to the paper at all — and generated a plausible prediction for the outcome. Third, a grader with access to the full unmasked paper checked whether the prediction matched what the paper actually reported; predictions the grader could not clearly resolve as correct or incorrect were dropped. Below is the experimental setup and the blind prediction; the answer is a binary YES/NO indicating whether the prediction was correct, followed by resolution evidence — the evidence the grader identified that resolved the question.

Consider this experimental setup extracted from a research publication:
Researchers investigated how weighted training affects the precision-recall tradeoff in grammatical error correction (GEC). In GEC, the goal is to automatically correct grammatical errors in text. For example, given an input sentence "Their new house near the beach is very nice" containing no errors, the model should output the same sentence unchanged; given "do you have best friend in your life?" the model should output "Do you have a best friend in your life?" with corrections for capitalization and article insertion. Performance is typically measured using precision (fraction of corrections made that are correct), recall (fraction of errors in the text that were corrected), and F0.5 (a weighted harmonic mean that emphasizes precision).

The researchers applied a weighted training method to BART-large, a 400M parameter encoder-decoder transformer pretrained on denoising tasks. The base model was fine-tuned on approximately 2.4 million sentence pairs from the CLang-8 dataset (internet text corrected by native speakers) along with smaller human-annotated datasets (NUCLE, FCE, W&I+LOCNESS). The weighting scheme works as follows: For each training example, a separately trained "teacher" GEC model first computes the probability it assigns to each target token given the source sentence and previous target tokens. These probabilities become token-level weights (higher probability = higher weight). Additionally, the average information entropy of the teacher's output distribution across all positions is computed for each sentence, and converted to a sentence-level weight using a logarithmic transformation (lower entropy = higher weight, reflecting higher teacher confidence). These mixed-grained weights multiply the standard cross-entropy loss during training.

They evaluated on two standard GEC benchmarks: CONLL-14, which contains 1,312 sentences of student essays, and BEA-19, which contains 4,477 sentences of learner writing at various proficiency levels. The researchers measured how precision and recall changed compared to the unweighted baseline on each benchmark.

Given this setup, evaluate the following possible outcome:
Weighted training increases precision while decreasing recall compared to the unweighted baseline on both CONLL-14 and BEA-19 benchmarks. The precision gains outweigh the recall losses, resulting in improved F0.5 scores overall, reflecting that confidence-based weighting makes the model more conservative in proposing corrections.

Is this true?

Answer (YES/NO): NO